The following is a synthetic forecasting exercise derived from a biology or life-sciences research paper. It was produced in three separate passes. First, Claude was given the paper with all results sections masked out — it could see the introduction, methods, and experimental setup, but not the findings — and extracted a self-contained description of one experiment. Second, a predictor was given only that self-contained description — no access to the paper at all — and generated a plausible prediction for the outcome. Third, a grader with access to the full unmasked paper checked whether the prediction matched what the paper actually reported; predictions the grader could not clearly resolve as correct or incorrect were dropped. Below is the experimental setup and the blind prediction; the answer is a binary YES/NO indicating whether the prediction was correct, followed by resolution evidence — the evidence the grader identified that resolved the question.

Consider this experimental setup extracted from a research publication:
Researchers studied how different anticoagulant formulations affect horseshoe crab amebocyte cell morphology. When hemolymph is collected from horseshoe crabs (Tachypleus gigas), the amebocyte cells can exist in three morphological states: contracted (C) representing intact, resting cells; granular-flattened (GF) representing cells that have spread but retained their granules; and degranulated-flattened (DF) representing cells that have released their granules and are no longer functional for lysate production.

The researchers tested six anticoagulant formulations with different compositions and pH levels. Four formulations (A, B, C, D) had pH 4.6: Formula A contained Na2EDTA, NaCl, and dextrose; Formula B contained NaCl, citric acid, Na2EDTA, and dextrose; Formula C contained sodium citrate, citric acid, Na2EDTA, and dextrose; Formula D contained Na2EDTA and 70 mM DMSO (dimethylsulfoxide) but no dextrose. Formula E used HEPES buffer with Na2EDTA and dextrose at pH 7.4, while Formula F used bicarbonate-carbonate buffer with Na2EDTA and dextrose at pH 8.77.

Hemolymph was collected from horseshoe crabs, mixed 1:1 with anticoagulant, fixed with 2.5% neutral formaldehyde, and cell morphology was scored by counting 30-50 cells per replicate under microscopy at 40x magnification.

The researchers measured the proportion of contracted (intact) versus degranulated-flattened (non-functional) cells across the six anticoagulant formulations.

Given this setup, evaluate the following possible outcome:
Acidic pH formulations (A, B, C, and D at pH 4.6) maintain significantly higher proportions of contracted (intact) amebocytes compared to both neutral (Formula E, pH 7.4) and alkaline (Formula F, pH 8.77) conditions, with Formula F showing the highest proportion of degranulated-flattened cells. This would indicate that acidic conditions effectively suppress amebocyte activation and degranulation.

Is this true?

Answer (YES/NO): NO